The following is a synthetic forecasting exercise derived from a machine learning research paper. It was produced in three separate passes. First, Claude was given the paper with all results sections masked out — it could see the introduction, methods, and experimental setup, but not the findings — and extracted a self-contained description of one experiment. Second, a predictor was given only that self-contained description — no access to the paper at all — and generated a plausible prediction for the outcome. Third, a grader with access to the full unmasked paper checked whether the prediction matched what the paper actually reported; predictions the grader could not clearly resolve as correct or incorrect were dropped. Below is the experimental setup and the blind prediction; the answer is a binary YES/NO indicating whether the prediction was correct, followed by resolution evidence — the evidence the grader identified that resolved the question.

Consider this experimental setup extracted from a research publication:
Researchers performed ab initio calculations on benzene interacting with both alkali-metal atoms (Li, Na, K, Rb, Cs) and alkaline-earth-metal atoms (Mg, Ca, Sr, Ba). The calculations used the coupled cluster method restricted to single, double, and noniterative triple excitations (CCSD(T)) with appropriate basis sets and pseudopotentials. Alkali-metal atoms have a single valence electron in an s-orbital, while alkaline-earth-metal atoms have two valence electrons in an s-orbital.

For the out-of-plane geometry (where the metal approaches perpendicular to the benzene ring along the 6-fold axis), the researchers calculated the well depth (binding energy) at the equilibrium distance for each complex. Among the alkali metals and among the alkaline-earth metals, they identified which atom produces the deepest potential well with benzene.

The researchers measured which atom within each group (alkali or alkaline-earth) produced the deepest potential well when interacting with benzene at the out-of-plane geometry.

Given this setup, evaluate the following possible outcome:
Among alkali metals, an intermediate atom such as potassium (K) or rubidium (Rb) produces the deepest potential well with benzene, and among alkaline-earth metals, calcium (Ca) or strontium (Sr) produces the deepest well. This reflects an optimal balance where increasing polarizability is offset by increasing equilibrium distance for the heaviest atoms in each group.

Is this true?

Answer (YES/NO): NO